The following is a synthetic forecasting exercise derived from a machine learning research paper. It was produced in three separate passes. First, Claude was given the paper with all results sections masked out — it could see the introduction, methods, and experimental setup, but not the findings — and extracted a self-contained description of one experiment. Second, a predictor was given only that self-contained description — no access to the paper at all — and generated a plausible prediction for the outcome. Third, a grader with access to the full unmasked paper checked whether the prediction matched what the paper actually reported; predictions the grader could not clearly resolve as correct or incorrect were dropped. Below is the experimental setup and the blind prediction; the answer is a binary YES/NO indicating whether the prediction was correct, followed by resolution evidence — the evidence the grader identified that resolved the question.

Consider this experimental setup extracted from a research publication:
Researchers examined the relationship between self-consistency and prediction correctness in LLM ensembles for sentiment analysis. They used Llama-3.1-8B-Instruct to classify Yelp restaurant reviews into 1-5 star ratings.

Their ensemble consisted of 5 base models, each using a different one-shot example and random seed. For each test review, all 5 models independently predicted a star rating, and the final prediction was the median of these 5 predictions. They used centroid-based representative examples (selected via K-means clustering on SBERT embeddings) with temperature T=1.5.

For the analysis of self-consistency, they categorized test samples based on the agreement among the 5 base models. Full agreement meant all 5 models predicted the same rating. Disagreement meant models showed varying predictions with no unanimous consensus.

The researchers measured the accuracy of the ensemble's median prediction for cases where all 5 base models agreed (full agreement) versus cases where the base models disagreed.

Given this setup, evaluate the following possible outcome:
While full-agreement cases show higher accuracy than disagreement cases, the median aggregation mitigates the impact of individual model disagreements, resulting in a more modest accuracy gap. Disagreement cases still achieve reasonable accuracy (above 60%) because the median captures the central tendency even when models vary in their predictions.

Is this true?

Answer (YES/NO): NO